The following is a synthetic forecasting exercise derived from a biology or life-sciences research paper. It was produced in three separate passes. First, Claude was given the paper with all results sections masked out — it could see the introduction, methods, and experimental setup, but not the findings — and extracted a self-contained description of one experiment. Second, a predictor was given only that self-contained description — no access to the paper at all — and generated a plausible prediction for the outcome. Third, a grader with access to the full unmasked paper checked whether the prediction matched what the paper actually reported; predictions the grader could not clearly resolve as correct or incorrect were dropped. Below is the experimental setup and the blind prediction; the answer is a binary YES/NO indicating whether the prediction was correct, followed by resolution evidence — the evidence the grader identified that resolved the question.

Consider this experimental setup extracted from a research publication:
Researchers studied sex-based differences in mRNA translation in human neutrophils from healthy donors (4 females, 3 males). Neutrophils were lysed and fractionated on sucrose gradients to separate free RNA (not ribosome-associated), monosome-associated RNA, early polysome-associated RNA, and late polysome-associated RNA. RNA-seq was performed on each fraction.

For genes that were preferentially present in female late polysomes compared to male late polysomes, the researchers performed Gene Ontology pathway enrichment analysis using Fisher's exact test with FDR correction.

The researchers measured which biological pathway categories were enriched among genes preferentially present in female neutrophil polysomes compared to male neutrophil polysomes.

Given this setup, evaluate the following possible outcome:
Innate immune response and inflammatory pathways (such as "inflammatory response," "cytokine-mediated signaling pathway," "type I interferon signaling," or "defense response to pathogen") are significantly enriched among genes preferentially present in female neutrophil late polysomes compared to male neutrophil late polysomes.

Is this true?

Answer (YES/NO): NO